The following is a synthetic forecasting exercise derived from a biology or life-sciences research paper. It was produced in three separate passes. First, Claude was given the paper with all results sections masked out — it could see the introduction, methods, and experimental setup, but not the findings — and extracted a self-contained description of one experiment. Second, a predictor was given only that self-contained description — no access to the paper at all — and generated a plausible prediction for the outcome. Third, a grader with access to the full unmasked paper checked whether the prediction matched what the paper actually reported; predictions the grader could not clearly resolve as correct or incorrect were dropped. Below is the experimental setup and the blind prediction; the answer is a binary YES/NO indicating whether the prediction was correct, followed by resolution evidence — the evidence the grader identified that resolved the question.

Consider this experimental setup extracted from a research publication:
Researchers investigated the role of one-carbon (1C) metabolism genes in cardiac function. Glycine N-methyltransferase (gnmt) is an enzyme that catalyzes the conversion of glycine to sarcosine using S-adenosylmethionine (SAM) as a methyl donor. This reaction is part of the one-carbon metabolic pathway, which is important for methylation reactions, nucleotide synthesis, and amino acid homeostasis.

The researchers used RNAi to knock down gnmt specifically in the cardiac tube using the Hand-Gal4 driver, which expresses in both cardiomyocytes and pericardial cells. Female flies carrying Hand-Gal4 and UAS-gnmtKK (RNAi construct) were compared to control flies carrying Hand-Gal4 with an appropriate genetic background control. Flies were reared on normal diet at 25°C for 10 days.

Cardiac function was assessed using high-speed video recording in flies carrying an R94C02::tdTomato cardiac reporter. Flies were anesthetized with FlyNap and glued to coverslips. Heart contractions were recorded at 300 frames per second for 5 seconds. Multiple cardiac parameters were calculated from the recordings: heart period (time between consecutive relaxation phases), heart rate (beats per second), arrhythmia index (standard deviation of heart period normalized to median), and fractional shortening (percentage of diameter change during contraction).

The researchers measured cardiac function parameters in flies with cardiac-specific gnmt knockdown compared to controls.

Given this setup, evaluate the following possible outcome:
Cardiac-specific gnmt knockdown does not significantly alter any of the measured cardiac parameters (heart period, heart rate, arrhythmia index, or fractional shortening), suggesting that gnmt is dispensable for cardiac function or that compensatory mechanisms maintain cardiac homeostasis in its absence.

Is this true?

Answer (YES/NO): NO